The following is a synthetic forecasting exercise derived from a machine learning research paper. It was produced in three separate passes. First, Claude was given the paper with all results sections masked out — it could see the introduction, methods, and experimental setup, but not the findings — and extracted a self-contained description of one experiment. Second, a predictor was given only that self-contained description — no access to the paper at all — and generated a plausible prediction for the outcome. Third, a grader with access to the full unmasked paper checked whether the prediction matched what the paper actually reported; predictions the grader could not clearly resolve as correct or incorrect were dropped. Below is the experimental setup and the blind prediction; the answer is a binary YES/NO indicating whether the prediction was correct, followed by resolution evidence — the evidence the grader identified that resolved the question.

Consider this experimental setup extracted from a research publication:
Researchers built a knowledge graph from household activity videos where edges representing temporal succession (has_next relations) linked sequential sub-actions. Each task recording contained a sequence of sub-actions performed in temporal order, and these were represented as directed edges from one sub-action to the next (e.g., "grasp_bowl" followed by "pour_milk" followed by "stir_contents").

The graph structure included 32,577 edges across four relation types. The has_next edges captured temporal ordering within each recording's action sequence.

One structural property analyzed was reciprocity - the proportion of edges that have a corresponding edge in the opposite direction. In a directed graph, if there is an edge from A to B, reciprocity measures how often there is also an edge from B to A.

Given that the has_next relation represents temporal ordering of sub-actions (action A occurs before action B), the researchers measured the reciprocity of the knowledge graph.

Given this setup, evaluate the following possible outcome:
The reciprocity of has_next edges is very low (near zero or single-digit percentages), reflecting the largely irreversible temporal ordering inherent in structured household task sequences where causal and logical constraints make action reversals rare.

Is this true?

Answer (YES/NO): YES